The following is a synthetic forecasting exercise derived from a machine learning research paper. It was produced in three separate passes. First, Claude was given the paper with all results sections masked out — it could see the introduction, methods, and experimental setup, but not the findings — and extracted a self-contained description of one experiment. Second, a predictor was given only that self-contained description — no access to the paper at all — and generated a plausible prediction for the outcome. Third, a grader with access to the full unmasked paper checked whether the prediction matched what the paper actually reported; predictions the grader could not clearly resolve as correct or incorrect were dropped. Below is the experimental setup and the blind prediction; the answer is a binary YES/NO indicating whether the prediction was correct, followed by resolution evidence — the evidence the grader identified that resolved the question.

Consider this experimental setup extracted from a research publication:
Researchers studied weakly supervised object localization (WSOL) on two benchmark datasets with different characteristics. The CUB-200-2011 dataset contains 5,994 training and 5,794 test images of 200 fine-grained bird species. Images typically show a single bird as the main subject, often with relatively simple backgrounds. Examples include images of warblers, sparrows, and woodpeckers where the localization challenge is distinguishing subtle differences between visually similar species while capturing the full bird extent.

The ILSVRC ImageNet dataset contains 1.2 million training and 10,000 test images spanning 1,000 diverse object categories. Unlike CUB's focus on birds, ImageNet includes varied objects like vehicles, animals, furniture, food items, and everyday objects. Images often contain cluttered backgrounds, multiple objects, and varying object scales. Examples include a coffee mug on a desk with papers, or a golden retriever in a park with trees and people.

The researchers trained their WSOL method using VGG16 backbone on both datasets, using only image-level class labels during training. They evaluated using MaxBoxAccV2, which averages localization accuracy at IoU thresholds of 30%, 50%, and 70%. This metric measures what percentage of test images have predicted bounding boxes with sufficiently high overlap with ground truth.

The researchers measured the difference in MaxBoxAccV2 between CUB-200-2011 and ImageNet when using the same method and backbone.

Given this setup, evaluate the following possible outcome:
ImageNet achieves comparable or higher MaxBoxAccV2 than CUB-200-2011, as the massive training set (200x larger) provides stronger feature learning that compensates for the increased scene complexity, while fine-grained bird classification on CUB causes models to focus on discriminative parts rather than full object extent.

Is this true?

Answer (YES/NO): NO